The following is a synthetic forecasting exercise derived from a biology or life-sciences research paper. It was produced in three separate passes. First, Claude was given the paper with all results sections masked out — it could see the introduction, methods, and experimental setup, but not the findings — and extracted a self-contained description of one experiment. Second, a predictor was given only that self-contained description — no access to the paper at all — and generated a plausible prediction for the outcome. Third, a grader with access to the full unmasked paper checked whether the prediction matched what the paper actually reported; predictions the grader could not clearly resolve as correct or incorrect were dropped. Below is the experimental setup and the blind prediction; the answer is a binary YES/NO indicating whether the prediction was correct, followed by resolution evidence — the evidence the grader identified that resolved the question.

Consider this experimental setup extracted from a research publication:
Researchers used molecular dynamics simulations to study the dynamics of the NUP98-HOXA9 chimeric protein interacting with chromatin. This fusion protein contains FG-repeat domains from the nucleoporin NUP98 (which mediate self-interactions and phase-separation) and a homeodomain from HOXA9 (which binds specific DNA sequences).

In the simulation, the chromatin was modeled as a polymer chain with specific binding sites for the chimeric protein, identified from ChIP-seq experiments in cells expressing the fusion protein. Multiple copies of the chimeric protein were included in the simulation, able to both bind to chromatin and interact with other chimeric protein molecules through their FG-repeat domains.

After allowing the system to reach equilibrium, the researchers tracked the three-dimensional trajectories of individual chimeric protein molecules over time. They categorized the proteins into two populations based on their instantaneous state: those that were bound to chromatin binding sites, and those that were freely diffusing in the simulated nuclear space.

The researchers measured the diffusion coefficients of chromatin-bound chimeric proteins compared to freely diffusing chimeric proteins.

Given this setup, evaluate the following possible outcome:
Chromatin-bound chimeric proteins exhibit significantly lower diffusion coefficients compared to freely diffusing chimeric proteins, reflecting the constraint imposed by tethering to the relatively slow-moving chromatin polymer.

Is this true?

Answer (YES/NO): YES